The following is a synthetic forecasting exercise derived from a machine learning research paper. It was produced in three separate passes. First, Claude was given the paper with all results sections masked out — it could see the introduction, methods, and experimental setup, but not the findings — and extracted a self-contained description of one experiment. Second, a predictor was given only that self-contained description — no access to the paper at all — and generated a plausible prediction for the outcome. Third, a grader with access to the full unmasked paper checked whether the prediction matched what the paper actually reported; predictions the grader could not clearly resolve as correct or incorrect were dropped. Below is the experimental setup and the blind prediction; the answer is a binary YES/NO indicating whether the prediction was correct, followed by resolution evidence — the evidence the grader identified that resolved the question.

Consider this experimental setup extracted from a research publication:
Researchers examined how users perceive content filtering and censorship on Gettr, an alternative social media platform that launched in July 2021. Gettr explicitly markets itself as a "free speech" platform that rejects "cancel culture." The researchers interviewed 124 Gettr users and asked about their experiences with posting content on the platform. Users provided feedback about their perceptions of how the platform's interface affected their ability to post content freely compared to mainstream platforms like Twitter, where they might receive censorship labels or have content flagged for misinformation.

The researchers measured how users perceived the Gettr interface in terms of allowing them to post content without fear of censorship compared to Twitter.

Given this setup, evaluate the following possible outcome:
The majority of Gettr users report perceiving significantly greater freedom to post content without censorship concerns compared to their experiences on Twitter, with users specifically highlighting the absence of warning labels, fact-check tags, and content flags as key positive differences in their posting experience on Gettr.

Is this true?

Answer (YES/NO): YES